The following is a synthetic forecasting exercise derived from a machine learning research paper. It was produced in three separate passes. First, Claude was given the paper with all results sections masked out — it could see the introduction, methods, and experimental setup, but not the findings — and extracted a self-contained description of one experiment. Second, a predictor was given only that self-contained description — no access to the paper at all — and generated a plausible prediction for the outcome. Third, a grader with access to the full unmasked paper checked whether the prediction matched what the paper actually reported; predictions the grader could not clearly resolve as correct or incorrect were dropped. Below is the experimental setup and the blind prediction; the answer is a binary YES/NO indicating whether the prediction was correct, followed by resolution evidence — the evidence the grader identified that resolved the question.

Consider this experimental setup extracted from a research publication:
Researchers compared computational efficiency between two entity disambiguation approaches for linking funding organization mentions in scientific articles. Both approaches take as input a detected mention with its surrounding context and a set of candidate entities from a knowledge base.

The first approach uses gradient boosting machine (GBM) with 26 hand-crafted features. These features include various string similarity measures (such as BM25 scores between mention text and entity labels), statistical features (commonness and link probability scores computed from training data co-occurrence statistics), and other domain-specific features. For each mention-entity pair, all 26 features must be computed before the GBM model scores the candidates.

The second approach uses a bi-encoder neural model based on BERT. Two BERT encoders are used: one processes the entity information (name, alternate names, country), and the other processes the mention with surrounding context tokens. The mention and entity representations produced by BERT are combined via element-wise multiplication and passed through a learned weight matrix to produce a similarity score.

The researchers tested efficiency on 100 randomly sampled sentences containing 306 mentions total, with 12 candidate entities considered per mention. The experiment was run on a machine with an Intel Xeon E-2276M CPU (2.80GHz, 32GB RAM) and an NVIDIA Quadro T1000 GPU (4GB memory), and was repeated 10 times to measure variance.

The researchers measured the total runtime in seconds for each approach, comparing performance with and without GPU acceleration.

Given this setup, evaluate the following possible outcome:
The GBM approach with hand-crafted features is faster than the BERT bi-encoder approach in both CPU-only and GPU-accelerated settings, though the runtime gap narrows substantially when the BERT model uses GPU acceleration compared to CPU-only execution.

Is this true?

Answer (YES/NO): NO